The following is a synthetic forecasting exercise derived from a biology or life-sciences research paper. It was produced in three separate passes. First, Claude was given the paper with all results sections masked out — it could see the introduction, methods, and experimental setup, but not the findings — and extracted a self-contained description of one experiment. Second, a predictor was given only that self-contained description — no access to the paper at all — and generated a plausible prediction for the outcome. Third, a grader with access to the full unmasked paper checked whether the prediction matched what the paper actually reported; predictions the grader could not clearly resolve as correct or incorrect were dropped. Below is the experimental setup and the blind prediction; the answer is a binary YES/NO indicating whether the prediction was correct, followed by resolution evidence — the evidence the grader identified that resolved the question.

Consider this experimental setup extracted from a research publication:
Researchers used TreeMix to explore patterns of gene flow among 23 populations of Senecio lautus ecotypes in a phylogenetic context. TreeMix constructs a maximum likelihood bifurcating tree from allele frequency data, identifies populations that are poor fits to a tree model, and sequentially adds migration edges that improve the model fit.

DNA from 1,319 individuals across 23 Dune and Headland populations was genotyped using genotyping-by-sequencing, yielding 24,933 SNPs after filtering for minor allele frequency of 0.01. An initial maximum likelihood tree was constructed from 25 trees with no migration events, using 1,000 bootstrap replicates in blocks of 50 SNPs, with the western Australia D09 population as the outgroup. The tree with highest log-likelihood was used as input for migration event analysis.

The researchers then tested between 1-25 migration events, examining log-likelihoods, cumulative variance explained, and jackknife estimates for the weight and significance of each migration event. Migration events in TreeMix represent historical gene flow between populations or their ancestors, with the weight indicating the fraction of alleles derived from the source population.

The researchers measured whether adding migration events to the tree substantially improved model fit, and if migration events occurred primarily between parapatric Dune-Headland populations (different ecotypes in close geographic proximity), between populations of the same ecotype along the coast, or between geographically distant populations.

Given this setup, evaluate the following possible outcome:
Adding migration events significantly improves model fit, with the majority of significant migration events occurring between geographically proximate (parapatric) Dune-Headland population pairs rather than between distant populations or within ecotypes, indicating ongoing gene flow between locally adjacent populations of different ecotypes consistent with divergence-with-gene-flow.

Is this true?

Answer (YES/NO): NO